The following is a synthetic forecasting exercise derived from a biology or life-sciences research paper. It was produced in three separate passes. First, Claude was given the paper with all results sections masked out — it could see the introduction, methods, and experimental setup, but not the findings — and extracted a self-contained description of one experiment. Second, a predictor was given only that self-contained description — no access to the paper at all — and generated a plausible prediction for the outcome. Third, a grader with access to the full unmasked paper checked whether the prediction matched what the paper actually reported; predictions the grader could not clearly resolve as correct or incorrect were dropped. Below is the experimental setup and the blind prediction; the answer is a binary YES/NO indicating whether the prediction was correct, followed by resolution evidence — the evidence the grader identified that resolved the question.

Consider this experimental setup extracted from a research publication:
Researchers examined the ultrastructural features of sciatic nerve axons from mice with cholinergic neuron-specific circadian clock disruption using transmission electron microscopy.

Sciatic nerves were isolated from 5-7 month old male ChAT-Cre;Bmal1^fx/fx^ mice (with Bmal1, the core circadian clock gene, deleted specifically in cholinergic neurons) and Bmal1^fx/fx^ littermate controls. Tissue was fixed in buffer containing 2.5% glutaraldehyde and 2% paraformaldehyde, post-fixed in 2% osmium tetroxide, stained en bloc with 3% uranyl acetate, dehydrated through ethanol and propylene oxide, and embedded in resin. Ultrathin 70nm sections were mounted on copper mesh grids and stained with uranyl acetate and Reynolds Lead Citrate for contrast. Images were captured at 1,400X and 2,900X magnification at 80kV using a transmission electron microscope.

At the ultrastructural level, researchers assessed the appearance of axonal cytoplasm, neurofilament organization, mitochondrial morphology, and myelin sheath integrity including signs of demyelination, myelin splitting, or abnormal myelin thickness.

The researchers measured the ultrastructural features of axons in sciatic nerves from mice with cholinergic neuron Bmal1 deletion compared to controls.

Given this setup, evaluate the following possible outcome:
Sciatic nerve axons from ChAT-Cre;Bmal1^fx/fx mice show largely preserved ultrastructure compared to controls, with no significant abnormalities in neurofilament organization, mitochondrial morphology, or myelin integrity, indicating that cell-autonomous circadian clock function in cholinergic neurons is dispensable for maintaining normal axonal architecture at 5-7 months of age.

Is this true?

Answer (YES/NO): NO